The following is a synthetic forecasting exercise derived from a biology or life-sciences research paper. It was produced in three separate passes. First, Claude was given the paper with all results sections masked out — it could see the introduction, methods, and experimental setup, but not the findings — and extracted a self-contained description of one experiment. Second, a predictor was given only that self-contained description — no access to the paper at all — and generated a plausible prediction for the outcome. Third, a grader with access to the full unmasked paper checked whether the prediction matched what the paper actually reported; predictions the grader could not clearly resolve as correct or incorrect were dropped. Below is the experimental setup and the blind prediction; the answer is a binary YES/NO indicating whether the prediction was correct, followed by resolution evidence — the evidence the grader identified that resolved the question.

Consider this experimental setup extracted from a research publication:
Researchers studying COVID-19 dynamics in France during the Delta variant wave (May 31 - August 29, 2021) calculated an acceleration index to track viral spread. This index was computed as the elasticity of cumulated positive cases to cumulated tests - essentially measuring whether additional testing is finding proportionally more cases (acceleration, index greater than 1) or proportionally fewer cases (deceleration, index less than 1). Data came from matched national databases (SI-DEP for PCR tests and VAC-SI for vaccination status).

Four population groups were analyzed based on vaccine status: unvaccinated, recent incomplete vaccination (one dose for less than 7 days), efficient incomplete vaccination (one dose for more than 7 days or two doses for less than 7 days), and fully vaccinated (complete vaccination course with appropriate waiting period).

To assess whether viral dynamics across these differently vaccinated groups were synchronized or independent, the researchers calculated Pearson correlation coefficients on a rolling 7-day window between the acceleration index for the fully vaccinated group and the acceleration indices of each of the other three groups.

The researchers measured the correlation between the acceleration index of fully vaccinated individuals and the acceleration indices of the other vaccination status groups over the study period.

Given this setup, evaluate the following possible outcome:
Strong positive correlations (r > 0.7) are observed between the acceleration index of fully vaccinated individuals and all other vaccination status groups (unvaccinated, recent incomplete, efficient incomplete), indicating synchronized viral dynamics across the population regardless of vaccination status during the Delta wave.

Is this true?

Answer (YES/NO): YES